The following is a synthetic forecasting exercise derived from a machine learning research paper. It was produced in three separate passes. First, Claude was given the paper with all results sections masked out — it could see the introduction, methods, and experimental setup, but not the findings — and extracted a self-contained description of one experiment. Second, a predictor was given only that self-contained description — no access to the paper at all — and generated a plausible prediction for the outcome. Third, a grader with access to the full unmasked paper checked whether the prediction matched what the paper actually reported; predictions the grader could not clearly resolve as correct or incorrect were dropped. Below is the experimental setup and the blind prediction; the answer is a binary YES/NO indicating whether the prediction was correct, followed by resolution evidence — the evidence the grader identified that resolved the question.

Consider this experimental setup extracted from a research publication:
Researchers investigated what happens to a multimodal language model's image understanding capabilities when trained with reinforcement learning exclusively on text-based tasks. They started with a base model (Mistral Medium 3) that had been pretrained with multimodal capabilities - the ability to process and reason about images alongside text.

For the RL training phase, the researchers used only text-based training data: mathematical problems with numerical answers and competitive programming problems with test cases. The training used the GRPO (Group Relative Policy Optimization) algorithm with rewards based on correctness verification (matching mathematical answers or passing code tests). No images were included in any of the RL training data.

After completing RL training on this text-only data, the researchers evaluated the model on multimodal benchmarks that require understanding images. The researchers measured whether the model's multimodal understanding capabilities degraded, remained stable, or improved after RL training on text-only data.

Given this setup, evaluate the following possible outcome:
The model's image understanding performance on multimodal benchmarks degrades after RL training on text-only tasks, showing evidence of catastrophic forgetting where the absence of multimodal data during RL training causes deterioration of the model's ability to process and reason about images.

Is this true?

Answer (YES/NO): NO